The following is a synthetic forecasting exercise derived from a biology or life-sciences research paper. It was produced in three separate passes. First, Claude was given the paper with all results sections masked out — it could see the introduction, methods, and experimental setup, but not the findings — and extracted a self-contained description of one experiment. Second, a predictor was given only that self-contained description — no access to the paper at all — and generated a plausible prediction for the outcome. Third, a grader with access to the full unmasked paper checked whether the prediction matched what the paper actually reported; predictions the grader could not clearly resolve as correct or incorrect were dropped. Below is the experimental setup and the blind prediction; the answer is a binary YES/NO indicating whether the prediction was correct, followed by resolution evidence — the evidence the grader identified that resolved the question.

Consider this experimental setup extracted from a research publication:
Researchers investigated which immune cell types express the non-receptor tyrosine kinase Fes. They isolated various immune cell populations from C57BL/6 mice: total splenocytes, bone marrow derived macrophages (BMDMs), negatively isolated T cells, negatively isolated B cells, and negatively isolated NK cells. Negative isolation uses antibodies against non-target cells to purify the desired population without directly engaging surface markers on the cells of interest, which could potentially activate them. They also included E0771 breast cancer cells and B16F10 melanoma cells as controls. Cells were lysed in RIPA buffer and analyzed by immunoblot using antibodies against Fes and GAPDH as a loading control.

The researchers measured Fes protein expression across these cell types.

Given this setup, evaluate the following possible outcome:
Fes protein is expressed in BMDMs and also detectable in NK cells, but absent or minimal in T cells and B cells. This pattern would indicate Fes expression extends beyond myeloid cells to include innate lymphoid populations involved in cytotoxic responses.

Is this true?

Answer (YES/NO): NO